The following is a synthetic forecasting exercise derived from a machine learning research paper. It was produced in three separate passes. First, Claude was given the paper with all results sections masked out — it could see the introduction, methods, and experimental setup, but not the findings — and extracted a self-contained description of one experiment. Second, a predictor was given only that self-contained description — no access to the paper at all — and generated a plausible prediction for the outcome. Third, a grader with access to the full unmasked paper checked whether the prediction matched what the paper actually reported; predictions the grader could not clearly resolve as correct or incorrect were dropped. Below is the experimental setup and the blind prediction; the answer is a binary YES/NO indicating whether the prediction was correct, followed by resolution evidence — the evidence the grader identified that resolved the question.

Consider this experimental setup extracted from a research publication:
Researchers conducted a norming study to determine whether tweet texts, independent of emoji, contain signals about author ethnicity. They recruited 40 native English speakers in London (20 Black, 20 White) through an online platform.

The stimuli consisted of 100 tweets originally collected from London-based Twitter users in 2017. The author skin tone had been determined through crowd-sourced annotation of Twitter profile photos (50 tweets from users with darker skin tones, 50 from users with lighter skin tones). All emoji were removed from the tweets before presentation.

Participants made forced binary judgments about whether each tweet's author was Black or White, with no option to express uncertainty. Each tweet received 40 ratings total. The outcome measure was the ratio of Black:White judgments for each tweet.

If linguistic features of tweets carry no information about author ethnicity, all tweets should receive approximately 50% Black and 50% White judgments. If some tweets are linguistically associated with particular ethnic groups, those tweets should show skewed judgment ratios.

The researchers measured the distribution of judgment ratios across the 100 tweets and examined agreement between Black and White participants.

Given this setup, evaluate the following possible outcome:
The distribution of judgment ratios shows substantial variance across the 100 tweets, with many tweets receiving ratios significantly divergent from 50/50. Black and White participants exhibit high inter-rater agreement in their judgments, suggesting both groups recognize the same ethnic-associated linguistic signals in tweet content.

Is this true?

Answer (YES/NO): YES